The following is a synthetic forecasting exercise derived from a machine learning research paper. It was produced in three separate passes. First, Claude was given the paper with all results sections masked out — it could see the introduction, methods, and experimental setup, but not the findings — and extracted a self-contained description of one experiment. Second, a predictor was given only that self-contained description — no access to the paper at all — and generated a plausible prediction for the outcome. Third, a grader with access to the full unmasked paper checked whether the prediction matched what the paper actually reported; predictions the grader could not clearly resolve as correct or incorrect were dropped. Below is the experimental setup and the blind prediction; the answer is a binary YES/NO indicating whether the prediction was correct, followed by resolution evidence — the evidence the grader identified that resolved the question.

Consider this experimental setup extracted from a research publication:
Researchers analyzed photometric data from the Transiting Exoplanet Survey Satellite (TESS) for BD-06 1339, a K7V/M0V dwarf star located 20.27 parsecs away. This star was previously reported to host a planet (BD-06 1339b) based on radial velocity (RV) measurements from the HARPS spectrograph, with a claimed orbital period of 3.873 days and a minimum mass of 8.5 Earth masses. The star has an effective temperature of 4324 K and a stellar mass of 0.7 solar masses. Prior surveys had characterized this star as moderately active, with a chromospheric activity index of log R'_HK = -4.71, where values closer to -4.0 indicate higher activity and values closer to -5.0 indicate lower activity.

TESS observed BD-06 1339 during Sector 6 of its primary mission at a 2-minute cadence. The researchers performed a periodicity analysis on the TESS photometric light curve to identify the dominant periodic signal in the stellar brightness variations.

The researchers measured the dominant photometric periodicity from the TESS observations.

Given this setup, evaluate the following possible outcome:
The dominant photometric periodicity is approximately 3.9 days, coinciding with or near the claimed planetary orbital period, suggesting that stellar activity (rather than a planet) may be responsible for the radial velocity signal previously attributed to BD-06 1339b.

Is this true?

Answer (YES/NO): YES